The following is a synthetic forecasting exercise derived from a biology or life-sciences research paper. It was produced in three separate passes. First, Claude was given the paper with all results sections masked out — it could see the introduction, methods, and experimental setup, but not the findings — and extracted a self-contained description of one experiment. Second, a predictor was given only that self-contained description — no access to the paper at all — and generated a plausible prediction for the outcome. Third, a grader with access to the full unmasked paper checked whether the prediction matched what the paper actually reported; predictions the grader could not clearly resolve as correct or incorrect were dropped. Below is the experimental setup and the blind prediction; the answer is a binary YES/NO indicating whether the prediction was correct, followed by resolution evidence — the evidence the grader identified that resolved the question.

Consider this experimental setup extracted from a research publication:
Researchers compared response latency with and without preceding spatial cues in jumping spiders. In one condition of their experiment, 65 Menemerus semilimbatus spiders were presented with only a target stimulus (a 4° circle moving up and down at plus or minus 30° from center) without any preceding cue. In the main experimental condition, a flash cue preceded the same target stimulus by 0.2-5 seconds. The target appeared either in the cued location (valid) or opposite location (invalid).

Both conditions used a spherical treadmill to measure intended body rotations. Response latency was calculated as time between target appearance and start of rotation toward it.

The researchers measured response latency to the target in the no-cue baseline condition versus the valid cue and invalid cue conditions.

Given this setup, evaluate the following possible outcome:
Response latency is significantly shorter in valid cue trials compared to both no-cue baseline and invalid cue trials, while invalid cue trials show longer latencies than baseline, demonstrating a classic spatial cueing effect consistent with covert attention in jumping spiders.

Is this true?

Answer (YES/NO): NO